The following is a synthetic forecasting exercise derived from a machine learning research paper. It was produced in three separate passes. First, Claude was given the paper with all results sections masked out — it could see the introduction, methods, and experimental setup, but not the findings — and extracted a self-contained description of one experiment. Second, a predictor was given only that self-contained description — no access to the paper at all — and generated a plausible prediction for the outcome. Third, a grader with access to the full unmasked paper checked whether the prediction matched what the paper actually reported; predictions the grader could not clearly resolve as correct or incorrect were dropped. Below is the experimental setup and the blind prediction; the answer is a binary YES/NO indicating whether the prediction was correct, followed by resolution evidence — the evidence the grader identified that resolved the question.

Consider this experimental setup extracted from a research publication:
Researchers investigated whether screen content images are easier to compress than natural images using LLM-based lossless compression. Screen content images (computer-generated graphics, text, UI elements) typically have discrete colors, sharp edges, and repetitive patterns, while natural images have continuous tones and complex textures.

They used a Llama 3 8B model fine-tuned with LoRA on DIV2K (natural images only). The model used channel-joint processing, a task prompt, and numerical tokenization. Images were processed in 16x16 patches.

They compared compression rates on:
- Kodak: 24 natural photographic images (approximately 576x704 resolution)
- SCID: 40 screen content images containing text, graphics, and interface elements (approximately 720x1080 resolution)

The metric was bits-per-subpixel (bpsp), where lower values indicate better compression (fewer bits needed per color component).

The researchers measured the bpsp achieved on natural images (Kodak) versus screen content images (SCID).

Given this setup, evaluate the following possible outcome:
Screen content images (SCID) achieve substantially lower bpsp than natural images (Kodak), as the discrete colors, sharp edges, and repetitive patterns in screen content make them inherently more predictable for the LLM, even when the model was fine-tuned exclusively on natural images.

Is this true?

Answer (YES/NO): YES